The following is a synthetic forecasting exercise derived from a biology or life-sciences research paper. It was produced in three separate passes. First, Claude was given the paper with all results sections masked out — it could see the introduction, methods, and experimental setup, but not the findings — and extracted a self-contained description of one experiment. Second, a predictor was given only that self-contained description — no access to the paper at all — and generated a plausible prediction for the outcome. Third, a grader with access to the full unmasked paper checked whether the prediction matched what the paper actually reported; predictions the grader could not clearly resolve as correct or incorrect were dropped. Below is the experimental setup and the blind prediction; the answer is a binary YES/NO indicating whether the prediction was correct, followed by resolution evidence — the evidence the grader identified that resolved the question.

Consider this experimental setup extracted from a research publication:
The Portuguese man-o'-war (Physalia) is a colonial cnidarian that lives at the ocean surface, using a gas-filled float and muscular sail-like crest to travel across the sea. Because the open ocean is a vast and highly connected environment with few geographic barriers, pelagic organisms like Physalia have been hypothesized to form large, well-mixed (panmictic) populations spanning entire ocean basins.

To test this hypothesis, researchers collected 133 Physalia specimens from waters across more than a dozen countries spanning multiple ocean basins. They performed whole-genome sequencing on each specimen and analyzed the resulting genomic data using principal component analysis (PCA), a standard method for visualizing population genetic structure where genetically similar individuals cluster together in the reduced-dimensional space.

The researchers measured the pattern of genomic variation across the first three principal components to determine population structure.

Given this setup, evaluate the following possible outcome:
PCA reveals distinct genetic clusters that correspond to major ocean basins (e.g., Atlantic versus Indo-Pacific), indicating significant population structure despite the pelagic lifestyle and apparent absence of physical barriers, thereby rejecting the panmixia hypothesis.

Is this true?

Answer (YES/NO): NO